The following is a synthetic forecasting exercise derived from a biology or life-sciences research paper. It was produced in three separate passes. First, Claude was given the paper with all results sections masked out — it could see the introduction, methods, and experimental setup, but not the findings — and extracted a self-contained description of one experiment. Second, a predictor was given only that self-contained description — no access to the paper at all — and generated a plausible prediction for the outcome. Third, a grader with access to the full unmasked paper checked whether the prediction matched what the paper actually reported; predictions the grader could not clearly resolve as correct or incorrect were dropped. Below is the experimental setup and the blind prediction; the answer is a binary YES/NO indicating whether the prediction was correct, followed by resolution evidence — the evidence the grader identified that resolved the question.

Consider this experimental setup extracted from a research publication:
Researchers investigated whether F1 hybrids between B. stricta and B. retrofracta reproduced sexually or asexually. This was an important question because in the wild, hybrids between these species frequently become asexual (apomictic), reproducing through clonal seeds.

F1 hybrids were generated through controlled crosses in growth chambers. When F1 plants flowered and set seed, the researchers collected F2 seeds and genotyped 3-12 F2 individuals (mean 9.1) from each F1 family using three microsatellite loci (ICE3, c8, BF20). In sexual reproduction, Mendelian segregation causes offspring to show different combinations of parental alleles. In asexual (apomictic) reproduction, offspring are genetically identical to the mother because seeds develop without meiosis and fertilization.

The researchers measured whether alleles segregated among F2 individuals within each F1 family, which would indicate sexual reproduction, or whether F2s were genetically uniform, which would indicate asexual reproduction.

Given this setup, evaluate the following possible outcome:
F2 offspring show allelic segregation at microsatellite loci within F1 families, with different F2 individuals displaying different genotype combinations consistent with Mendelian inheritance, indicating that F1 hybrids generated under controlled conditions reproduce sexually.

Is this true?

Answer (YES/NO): YES